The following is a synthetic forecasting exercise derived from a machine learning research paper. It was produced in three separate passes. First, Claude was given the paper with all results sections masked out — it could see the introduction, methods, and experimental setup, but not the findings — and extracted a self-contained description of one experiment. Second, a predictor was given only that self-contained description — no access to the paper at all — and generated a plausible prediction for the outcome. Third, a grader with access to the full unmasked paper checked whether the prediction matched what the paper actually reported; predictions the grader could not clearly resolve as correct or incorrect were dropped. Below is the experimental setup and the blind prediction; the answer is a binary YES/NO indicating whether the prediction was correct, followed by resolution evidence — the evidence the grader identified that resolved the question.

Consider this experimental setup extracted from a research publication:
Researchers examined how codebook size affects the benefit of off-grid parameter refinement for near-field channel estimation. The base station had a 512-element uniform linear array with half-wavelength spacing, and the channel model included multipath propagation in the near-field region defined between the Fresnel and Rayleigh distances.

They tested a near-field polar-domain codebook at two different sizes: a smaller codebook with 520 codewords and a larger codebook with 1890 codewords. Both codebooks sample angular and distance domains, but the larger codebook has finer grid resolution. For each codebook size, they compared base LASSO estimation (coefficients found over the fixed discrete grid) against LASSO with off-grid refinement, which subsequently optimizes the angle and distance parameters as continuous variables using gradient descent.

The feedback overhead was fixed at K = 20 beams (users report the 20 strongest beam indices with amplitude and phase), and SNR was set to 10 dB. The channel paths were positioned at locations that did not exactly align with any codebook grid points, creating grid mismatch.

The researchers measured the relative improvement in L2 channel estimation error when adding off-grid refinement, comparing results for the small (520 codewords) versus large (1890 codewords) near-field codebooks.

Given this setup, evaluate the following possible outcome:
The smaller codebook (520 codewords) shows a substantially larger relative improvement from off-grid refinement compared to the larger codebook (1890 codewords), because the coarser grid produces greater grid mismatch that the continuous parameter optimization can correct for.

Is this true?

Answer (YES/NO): YES